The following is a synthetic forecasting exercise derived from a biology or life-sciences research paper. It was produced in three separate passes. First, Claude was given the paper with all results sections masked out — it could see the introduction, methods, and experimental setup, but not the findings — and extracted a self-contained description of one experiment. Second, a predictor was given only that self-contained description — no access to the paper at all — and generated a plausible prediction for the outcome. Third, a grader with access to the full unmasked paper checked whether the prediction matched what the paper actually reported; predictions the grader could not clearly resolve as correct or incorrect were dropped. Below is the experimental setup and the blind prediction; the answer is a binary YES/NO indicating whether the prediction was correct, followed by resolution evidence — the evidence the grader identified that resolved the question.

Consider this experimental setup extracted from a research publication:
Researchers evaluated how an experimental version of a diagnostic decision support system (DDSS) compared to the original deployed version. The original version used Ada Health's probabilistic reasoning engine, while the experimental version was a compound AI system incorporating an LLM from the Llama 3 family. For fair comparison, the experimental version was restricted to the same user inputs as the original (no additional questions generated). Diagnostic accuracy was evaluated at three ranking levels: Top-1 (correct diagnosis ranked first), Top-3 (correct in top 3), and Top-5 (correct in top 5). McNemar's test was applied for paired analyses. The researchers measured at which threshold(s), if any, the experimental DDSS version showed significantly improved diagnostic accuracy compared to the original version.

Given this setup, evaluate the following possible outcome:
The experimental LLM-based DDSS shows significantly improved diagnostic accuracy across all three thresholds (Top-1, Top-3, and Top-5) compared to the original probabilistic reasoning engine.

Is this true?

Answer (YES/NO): NO